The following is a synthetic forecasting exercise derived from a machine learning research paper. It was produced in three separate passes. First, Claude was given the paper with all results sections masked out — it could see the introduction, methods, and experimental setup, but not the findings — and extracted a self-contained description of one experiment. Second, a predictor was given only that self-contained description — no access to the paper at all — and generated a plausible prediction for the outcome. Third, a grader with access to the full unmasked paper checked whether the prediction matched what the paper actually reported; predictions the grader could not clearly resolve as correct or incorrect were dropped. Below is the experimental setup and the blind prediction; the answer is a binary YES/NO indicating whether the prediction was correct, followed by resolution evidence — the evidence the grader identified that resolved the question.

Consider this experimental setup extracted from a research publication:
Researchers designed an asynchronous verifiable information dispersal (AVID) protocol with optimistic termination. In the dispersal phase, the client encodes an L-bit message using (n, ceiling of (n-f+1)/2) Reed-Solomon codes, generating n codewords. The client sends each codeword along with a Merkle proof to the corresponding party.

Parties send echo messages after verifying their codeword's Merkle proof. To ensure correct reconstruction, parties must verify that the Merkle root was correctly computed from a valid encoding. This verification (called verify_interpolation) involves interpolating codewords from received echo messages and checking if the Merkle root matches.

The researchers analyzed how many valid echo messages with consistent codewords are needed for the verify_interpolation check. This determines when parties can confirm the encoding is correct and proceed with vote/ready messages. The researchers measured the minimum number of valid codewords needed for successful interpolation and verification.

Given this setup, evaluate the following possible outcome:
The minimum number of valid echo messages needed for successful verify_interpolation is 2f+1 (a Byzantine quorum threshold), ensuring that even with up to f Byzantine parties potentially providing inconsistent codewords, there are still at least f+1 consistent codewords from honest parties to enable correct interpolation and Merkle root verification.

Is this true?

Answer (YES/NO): NO